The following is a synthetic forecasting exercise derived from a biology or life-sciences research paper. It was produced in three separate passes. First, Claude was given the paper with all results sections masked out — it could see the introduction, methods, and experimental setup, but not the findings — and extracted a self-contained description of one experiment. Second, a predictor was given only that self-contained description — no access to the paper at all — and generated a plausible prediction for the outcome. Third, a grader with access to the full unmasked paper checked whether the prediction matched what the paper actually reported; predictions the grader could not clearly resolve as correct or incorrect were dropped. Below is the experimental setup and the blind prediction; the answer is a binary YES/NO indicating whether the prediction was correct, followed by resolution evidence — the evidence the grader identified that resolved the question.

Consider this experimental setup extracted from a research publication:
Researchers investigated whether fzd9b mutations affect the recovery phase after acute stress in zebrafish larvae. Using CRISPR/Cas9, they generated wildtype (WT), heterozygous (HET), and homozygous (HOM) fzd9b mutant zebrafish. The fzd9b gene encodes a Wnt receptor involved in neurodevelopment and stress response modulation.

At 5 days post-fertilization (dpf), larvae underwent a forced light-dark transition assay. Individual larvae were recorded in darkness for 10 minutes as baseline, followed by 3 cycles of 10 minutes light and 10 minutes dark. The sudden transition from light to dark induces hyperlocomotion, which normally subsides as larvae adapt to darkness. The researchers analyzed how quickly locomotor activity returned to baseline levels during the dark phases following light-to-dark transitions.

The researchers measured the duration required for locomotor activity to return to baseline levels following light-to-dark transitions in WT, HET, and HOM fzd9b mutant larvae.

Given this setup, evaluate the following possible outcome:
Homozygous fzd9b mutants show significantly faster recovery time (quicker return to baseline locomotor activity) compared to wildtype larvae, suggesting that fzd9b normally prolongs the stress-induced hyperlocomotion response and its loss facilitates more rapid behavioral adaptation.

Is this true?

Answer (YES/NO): NO